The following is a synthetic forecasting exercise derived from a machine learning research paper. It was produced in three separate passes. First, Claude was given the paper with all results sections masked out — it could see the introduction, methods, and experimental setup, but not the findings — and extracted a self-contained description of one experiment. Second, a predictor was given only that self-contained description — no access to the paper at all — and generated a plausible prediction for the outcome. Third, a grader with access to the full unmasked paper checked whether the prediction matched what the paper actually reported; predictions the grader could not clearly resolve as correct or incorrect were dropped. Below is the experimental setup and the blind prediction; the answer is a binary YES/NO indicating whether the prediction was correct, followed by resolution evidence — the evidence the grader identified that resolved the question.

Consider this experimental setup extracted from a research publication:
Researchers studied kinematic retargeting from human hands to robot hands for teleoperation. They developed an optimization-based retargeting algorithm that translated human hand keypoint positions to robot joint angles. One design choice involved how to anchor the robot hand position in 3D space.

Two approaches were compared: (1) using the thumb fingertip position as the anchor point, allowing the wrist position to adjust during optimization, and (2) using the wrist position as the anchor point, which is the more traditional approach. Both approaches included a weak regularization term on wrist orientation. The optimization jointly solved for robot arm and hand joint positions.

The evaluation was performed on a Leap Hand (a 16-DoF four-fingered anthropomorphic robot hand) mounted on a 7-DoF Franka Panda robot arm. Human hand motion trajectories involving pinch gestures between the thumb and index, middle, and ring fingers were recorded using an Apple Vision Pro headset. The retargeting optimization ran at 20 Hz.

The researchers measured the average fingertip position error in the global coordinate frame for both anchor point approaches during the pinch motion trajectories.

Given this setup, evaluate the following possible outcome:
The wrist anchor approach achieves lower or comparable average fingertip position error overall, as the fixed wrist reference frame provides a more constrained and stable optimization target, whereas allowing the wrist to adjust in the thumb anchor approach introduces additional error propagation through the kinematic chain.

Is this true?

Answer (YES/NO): NO